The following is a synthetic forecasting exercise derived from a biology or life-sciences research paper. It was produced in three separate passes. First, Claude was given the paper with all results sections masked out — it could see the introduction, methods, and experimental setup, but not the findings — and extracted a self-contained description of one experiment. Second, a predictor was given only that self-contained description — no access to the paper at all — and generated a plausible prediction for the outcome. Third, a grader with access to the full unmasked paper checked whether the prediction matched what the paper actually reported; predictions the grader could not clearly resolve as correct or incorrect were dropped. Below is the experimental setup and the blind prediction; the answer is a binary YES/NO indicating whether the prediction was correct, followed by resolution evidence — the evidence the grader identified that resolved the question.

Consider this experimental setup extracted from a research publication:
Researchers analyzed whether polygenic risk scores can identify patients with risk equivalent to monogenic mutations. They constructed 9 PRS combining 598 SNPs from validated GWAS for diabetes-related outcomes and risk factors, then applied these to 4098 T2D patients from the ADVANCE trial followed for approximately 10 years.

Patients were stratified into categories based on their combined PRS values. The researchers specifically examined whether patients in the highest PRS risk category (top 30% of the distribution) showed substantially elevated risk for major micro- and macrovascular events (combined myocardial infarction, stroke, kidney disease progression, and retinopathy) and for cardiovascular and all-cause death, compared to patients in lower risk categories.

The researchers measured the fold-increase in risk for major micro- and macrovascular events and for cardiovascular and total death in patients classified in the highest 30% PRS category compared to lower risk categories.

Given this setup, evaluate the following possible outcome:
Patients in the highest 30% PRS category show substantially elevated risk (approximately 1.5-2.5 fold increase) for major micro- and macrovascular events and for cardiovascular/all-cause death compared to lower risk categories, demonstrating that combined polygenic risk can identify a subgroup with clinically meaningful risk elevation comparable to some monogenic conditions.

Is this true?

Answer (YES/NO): NO